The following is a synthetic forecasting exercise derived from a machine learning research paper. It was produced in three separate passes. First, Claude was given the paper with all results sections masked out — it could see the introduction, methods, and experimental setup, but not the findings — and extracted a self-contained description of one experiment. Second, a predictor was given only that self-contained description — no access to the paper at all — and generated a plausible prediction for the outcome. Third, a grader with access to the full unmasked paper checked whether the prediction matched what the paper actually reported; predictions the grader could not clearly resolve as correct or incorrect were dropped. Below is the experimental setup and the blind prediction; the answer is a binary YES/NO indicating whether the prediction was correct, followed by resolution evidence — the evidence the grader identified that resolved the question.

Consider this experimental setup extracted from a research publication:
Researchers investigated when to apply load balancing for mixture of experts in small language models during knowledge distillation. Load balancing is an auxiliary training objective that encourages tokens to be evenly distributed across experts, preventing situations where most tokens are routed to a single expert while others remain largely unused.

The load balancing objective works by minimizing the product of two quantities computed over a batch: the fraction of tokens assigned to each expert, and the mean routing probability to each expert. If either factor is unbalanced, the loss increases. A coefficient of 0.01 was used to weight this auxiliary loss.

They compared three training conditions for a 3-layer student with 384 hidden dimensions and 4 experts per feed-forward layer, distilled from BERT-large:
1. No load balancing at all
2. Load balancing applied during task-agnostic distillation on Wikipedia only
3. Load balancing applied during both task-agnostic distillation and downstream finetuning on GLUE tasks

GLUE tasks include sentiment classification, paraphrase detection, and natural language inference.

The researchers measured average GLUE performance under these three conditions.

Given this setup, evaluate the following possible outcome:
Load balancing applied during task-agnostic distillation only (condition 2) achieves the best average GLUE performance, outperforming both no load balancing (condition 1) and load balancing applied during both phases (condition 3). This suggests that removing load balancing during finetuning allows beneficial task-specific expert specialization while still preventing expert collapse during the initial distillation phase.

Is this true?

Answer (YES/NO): NO